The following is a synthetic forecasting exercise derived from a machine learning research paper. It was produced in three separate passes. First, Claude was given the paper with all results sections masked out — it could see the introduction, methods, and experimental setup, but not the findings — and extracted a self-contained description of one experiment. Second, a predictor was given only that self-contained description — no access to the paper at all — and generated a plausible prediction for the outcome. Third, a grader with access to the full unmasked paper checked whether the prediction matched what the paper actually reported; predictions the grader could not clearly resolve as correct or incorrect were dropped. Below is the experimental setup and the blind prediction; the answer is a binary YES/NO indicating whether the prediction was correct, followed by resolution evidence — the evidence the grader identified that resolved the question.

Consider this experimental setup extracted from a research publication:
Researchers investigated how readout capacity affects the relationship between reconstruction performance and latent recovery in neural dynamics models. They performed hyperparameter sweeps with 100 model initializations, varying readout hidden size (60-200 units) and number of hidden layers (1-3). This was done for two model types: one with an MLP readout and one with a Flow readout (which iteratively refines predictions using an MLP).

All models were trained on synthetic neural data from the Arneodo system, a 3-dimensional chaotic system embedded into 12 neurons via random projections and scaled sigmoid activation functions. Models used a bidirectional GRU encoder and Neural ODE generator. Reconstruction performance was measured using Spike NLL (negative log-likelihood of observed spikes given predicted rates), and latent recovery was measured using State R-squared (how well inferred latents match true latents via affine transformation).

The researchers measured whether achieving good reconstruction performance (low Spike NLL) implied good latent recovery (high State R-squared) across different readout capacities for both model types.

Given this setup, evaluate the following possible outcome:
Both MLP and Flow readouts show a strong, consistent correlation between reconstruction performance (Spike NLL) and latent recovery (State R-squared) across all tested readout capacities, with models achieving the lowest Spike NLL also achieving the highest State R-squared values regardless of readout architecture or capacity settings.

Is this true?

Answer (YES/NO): NO